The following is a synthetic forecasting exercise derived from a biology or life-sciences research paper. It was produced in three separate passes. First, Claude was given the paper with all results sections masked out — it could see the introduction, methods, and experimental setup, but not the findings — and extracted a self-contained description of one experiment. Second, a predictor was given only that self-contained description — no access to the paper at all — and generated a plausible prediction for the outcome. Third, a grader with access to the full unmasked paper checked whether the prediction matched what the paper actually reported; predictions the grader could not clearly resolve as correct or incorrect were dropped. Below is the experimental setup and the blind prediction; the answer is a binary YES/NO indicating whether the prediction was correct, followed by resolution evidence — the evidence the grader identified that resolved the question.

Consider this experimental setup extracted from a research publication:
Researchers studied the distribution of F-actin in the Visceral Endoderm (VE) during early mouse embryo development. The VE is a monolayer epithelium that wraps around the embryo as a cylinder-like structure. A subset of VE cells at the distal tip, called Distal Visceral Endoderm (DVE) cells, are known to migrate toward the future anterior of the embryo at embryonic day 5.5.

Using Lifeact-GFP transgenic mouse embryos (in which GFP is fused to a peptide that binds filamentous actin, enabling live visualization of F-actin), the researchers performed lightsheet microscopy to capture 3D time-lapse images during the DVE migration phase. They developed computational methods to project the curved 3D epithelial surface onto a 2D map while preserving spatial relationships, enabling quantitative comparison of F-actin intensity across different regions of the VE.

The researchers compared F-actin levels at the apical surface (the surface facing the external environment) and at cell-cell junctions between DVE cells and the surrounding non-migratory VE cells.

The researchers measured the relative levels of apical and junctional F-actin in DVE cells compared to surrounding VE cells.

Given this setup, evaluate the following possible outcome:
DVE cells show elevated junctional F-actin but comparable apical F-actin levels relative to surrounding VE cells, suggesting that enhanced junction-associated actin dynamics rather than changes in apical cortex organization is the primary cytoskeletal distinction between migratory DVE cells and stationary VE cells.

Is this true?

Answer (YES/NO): NO